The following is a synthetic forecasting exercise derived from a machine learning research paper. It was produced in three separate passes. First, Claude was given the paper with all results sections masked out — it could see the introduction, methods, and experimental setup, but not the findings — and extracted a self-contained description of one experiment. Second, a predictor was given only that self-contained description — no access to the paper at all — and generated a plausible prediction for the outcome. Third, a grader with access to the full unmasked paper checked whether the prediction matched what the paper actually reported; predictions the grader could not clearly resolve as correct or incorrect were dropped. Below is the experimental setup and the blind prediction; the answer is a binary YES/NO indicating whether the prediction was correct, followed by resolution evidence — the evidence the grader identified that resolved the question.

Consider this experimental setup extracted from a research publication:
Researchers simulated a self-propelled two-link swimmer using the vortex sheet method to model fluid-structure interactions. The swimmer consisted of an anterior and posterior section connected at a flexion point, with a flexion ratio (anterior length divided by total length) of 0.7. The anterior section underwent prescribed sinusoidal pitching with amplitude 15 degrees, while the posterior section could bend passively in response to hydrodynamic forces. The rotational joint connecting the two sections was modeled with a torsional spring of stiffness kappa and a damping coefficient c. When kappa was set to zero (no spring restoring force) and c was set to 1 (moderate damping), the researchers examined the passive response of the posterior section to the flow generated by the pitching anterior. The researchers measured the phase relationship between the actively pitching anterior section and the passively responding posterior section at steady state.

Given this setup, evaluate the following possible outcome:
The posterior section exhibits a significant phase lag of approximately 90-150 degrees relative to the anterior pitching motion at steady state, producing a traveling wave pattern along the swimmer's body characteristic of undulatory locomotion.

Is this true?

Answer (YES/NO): NO